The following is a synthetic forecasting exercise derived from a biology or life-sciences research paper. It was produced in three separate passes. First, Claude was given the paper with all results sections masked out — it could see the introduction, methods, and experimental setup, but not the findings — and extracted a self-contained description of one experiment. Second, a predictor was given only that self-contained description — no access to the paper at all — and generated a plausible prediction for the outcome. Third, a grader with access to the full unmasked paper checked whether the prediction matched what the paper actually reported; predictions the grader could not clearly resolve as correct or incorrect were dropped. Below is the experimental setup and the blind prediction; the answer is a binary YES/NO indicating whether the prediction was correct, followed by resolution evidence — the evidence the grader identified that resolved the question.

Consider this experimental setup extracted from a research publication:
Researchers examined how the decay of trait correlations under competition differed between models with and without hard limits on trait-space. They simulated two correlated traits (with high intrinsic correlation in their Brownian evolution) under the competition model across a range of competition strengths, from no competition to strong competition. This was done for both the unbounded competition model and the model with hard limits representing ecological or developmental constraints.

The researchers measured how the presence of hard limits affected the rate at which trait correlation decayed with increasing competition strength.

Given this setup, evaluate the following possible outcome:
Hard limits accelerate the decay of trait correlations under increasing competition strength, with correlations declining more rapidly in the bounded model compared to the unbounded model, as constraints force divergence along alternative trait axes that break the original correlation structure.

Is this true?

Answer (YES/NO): YES